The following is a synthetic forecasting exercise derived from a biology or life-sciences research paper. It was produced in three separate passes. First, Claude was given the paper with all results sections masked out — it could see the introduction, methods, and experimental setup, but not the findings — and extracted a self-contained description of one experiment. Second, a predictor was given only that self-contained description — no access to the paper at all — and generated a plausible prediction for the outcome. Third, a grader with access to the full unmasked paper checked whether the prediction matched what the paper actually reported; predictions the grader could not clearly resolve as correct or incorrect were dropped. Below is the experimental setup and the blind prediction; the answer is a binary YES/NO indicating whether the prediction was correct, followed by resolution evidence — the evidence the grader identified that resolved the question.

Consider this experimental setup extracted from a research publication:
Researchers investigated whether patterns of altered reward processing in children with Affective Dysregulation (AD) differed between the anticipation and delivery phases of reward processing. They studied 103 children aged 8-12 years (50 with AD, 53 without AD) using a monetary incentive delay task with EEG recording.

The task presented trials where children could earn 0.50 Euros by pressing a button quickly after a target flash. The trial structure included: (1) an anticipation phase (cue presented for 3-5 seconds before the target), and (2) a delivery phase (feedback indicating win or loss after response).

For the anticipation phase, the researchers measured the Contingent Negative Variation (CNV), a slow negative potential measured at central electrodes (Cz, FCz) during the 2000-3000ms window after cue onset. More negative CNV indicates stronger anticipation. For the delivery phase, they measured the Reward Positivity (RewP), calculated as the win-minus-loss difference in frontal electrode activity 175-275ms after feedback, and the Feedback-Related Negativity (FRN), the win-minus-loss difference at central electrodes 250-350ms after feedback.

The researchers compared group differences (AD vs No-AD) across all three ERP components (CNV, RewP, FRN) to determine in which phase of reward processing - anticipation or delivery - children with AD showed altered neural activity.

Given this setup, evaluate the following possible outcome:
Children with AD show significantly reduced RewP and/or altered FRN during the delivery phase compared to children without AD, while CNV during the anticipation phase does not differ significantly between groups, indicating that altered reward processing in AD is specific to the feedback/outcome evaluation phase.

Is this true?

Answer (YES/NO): NO